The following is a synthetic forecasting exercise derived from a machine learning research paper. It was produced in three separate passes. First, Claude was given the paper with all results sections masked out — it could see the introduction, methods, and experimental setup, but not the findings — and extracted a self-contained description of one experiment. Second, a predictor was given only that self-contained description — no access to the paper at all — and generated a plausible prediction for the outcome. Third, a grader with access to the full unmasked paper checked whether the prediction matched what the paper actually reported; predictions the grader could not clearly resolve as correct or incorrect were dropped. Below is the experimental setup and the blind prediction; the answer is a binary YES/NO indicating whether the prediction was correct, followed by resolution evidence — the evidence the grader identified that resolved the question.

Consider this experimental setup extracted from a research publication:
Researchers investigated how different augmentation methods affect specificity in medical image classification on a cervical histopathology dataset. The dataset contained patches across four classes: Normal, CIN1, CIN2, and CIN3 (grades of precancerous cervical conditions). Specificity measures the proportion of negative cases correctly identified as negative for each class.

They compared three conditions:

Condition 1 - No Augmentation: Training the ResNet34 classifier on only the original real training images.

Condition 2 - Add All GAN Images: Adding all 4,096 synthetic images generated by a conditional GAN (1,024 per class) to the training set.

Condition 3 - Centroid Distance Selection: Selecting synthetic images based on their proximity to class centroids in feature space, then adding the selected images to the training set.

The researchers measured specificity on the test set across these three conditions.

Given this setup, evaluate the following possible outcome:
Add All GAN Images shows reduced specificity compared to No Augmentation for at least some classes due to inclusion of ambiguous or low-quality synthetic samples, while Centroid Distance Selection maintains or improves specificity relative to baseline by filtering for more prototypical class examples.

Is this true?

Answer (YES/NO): NO